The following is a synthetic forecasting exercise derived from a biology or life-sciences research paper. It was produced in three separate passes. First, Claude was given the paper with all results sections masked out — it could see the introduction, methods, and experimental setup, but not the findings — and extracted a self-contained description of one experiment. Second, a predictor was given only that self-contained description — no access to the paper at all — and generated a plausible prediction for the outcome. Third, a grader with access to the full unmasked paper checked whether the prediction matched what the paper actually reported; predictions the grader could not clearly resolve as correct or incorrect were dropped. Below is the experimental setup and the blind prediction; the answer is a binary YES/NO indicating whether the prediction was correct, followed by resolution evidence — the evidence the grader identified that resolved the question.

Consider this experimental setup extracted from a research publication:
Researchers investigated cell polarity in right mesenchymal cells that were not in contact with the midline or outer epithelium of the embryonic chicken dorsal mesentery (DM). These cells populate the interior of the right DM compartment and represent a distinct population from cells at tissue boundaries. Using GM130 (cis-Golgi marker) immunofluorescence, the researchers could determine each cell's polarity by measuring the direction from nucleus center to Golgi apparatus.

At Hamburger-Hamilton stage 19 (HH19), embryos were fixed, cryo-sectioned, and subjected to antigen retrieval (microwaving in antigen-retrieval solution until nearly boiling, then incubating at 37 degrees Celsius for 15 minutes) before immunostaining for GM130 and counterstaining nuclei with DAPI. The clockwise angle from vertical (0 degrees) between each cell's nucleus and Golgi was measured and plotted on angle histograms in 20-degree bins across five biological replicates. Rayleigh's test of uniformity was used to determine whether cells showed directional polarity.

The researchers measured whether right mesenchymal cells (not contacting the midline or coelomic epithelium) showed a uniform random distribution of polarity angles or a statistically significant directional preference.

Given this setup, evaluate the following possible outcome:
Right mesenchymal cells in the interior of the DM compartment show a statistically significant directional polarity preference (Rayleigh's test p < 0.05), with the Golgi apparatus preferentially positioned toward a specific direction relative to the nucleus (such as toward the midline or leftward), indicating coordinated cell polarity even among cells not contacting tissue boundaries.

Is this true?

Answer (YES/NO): NO